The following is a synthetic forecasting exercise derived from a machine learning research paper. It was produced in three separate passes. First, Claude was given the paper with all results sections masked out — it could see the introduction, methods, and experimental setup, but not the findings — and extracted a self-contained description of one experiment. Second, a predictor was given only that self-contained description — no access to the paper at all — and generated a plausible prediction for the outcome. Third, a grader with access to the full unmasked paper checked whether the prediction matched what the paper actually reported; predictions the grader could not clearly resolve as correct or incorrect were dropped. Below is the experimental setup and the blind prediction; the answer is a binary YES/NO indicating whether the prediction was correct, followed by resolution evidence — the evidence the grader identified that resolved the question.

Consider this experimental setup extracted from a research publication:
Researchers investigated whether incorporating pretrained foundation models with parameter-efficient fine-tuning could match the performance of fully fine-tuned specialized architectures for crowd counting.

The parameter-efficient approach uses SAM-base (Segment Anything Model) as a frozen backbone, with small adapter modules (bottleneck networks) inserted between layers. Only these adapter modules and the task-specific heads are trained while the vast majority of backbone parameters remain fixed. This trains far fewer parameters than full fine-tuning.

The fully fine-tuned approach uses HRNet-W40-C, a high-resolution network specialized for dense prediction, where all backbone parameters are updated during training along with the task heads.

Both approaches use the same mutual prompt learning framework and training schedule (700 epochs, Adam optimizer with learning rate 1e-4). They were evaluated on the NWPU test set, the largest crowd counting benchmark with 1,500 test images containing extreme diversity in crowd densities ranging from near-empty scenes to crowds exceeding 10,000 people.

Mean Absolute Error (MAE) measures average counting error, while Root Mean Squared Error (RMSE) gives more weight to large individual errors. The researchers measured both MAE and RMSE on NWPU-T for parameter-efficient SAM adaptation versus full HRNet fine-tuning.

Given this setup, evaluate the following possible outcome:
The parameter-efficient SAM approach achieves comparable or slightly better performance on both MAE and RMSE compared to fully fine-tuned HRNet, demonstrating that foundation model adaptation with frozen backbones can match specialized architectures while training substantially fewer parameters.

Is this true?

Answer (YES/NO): NO